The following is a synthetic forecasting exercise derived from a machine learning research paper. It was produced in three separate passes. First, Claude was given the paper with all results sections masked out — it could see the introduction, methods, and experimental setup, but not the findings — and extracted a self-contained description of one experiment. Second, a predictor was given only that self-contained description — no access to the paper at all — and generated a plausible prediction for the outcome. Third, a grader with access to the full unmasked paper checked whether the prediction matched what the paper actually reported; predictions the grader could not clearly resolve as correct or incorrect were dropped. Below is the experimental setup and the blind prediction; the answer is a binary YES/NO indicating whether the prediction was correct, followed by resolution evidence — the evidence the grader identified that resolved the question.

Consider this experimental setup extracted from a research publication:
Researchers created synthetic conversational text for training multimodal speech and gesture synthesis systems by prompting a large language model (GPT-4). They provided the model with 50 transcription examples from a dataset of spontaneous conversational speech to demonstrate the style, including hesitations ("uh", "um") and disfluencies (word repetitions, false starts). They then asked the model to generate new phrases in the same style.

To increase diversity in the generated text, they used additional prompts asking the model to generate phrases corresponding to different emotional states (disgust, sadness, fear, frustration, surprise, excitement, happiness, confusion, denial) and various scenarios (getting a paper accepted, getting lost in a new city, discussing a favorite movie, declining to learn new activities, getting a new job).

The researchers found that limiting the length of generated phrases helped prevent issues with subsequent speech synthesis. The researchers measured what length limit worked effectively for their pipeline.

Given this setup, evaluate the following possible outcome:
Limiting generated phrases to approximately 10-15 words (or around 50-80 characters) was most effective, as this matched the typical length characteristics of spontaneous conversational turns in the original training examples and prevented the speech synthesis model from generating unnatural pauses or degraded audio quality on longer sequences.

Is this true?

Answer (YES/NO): NO